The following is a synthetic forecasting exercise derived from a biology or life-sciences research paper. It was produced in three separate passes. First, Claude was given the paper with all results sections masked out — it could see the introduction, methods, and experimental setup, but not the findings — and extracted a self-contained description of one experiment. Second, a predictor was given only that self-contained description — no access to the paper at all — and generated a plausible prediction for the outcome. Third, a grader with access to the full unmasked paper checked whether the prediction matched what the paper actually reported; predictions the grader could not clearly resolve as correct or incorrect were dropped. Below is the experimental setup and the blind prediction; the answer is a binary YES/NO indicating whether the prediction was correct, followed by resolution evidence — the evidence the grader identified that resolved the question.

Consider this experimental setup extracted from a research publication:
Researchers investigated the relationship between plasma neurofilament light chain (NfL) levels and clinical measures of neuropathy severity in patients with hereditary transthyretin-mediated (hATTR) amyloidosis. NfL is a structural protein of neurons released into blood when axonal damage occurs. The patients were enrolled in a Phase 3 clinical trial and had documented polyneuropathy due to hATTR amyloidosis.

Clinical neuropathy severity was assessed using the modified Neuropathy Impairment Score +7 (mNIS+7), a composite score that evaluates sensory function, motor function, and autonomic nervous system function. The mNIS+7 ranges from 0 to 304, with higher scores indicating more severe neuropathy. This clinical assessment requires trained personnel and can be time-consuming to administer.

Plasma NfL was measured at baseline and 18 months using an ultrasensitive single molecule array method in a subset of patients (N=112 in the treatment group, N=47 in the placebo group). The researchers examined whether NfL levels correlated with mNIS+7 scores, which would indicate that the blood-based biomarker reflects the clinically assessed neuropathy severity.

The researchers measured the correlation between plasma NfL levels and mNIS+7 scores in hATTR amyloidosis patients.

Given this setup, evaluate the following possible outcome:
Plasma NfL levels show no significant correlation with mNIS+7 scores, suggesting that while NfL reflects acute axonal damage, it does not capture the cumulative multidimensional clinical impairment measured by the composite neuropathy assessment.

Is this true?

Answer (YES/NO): YES